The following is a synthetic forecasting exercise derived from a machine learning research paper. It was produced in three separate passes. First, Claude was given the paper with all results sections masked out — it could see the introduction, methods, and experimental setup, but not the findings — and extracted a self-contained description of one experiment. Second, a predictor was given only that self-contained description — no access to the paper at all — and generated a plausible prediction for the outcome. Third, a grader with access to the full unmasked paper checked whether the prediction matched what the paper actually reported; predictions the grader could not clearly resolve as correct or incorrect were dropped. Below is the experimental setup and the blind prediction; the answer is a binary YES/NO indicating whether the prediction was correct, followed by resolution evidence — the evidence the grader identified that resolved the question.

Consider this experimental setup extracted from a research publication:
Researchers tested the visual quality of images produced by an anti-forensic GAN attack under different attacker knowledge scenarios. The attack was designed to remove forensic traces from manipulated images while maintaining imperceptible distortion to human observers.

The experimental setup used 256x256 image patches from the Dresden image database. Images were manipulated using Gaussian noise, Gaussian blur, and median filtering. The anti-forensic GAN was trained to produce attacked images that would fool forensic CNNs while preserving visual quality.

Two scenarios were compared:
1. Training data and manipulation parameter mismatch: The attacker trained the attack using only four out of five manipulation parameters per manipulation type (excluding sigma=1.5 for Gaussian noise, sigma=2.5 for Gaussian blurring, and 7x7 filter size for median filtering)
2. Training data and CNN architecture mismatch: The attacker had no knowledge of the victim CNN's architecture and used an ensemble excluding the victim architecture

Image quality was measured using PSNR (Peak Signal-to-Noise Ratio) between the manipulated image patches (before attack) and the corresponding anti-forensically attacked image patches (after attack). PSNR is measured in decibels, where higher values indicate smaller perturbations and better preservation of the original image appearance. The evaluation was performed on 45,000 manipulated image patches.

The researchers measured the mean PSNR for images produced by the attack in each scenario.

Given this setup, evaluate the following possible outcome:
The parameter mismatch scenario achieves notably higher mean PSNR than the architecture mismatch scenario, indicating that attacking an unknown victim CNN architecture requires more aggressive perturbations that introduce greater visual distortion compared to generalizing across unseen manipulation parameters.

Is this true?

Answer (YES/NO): NO